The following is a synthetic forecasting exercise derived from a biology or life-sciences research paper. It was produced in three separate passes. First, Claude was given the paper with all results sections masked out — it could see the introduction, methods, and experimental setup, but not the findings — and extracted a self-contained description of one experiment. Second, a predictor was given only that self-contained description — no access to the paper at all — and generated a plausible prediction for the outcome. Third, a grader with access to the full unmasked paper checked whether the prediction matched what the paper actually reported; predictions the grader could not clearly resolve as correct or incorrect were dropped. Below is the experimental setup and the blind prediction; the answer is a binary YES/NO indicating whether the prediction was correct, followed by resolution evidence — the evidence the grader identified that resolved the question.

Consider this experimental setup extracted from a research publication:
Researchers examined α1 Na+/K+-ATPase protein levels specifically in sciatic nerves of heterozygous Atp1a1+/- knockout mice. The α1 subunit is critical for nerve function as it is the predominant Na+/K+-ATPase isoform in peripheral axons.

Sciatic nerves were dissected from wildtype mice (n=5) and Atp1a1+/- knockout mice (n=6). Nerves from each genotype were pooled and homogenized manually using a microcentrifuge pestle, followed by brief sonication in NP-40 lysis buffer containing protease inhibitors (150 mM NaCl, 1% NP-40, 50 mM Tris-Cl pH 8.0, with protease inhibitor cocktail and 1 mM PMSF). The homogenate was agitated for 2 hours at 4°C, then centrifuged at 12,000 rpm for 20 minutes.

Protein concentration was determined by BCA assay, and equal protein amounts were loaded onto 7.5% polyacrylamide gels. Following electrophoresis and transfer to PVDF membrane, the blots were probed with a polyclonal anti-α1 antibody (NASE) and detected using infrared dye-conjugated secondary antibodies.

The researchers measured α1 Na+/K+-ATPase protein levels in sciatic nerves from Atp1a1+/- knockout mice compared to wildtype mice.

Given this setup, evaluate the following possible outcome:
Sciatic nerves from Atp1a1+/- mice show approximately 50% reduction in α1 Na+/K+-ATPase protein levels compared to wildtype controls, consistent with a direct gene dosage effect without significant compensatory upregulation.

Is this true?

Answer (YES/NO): YES